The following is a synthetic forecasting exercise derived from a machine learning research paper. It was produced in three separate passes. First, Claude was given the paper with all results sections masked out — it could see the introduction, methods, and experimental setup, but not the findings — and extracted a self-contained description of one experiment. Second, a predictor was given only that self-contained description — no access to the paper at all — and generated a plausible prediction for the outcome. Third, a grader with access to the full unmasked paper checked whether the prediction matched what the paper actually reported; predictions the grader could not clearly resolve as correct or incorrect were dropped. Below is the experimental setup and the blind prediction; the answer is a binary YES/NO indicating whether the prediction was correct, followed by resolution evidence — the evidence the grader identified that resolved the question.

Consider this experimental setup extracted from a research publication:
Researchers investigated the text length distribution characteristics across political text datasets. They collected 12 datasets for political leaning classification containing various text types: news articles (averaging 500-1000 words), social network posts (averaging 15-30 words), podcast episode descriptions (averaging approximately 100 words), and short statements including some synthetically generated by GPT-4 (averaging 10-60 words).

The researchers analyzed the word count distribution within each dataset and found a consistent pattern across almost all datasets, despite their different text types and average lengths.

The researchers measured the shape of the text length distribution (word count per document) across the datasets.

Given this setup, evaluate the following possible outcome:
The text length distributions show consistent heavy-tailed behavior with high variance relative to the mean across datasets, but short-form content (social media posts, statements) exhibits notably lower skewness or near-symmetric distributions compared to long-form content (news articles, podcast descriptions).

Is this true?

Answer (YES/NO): NO